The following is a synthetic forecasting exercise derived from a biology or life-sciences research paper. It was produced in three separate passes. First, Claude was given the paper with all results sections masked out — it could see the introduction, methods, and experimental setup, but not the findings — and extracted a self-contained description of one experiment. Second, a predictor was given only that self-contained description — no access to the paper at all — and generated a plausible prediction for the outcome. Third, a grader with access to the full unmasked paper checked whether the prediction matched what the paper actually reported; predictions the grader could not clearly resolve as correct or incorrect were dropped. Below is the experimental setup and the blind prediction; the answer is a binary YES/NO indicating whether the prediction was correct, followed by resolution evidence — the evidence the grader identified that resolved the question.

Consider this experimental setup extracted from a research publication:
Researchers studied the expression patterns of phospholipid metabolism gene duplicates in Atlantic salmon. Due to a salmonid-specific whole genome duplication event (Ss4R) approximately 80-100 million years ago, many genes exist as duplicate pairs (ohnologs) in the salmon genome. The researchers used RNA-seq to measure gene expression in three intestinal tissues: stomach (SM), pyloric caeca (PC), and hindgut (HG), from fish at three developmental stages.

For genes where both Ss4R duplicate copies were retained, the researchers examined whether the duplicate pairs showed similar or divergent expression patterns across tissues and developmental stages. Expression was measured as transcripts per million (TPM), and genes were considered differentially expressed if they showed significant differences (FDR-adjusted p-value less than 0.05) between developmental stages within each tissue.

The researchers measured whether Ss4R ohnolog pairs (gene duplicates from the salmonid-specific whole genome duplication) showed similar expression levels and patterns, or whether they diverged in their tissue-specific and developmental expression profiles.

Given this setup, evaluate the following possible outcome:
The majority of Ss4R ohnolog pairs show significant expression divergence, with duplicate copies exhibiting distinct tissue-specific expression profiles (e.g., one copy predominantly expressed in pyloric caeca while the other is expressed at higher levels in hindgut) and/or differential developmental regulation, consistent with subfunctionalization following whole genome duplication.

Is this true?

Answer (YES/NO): NO